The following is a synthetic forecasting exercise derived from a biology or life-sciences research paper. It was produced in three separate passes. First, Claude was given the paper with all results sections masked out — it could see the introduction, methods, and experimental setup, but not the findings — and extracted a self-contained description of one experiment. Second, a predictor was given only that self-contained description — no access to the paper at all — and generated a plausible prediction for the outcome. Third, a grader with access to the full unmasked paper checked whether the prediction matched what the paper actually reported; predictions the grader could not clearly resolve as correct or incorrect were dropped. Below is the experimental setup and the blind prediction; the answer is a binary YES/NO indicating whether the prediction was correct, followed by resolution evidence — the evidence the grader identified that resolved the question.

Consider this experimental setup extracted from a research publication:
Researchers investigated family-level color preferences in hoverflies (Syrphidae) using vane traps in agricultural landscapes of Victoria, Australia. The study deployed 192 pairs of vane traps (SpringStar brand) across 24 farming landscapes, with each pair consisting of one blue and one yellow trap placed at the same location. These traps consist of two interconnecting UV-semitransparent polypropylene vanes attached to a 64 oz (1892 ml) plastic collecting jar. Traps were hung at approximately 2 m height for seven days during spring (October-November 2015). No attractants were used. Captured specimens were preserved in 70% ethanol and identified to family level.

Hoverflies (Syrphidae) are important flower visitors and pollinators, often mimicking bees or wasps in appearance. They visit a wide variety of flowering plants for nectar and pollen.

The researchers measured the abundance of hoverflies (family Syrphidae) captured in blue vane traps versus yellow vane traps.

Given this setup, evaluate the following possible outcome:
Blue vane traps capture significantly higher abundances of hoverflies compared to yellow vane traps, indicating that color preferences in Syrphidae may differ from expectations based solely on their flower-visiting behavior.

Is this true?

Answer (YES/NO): YES